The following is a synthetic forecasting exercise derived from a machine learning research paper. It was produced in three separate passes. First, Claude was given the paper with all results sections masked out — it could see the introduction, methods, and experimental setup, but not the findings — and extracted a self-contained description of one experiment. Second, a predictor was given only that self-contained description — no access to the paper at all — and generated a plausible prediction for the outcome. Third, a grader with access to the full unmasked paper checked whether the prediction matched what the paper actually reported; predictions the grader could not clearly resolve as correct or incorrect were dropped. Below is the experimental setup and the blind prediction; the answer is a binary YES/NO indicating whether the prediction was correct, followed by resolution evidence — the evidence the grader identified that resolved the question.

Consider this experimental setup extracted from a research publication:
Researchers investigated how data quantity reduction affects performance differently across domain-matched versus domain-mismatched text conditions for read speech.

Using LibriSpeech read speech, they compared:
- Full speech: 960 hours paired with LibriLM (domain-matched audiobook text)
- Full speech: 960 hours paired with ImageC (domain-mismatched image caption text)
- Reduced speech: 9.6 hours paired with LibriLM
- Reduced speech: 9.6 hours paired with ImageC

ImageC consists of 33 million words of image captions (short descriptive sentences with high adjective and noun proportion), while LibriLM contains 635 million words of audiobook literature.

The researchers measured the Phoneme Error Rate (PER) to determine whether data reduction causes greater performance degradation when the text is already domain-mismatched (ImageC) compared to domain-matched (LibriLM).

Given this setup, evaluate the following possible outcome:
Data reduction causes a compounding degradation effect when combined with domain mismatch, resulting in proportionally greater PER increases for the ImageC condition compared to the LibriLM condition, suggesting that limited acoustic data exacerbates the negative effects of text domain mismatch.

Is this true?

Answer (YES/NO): YES